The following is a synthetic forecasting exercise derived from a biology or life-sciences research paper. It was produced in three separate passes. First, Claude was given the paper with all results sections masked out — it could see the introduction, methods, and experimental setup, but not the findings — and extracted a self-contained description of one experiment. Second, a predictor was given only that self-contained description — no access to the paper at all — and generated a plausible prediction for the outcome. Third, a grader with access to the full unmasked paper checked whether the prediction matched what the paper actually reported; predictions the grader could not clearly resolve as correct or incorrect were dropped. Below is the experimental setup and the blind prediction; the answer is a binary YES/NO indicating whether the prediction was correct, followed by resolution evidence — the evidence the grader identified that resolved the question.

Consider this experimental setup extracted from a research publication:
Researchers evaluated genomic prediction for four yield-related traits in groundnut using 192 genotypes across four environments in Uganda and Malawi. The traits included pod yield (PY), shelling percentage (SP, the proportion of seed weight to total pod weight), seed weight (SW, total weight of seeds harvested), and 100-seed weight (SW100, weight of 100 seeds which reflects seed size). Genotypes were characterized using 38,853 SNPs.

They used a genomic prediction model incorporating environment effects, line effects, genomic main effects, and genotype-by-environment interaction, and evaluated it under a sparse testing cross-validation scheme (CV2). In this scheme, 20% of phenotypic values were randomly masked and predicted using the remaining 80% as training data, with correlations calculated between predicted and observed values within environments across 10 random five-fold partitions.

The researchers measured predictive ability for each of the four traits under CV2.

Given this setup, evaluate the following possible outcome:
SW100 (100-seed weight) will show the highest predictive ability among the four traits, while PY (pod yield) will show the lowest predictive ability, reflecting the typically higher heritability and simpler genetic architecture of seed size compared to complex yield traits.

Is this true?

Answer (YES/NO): NO